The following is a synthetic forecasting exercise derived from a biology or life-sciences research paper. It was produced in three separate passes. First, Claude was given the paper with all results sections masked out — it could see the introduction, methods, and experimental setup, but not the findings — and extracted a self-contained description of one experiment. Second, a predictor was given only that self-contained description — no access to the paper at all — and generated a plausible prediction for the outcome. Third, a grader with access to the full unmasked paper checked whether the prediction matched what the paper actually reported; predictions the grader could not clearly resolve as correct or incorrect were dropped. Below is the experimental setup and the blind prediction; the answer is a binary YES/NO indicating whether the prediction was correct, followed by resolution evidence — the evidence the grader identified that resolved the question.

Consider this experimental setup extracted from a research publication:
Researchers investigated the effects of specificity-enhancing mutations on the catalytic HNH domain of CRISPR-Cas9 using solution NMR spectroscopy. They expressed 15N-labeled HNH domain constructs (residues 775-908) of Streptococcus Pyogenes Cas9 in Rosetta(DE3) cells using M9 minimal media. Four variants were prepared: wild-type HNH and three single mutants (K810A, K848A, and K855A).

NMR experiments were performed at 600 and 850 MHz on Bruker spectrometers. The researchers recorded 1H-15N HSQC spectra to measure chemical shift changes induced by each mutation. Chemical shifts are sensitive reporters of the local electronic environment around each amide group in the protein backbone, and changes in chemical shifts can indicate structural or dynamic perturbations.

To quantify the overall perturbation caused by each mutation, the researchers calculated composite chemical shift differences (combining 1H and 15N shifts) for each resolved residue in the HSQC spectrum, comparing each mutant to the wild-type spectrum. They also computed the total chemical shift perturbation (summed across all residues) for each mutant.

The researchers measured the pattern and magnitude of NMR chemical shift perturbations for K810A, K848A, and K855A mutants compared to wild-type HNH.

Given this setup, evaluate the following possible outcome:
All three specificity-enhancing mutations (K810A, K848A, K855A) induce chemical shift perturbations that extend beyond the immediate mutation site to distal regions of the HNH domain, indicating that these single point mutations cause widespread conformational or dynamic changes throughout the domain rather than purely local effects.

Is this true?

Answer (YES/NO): YES